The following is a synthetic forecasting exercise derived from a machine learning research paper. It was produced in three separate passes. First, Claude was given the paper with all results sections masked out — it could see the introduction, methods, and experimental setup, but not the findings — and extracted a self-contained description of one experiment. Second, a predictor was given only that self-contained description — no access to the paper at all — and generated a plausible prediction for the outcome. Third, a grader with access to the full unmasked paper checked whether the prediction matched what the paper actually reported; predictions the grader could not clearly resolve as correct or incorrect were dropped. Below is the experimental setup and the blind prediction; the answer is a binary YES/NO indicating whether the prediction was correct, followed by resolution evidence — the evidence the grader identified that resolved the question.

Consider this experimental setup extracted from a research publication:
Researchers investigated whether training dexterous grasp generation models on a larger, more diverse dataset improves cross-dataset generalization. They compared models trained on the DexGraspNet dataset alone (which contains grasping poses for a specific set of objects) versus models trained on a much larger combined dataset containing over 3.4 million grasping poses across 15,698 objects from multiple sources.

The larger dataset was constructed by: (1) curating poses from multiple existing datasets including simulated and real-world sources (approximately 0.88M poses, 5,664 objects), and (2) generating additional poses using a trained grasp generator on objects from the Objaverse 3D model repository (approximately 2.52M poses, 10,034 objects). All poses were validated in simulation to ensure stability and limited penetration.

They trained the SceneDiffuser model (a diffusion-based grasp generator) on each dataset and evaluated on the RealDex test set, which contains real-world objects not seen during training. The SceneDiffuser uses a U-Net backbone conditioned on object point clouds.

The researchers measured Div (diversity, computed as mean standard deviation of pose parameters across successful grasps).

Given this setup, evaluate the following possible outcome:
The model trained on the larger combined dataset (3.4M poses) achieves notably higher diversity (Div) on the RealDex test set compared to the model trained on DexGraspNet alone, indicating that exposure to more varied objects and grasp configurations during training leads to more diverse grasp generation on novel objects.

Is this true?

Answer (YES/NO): YES